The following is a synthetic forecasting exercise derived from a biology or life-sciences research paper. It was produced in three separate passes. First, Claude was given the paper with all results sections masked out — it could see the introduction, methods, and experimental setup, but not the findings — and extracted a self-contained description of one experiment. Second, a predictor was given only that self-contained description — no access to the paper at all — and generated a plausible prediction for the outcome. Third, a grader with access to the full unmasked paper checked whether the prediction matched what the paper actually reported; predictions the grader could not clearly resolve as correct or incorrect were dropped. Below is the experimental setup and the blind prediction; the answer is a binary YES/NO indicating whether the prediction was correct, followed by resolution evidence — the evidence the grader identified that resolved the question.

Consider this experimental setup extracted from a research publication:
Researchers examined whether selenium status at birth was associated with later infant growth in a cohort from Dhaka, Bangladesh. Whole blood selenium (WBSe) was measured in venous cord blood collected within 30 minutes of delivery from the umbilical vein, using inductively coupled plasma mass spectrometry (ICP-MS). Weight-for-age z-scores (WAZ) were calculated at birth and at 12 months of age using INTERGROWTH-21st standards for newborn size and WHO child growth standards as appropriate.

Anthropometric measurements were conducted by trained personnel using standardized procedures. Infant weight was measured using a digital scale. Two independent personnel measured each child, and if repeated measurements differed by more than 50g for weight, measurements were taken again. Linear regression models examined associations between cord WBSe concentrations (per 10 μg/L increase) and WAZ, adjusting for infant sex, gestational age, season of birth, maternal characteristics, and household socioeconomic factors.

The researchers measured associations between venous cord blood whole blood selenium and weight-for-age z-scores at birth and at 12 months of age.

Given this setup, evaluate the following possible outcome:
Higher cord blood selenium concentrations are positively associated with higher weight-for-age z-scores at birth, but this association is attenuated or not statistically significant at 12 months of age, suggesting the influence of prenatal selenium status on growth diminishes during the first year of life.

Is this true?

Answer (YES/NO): NO